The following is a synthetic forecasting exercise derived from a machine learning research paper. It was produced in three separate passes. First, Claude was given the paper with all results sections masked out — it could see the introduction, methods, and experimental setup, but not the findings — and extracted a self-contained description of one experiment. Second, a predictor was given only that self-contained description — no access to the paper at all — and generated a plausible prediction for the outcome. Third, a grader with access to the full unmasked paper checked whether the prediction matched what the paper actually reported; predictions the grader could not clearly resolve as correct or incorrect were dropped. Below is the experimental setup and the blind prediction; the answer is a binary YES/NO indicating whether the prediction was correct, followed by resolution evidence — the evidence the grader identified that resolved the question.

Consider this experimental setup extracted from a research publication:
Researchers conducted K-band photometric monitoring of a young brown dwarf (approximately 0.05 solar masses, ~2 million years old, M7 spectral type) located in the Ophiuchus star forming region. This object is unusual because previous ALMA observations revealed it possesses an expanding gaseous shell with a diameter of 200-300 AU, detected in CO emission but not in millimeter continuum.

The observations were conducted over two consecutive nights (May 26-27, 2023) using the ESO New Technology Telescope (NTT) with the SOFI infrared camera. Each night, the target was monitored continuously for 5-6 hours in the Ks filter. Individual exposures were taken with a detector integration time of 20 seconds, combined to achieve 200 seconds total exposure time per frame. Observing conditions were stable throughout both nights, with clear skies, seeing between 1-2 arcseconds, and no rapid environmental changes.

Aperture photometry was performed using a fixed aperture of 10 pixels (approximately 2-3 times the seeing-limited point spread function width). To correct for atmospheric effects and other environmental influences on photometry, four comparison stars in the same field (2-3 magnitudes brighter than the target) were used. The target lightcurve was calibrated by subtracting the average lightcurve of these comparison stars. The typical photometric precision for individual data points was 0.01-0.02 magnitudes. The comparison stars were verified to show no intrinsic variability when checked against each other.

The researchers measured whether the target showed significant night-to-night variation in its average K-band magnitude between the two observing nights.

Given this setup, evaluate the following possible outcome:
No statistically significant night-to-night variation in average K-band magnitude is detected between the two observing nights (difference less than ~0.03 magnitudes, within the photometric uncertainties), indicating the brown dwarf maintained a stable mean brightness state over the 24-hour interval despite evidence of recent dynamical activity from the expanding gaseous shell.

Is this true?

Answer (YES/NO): NO